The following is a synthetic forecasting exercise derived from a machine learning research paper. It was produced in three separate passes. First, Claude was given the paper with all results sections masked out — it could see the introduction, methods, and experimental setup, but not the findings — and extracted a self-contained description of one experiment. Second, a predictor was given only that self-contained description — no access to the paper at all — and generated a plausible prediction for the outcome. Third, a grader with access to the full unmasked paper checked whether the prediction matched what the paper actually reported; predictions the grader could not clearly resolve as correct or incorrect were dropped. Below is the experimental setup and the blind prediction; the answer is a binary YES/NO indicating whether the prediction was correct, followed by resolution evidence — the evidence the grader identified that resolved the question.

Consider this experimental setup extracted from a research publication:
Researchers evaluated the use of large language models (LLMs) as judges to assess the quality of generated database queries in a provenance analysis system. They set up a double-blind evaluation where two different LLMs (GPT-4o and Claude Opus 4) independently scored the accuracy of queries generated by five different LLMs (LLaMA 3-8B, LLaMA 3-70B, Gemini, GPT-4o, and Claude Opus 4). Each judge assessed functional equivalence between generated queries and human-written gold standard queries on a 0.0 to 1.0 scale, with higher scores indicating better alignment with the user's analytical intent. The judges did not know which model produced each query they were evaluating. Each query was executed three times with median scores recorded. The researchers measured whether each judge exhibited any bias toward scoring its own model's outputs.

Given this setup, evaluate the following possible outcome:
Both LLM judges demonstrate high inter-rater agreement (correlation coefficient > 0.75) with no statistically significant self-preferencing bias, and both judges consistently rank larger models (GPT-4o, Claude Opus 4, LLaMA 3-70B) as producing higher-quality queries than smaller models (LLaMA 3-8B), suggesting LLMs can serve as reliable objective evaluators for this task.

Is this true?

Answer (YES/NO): NO